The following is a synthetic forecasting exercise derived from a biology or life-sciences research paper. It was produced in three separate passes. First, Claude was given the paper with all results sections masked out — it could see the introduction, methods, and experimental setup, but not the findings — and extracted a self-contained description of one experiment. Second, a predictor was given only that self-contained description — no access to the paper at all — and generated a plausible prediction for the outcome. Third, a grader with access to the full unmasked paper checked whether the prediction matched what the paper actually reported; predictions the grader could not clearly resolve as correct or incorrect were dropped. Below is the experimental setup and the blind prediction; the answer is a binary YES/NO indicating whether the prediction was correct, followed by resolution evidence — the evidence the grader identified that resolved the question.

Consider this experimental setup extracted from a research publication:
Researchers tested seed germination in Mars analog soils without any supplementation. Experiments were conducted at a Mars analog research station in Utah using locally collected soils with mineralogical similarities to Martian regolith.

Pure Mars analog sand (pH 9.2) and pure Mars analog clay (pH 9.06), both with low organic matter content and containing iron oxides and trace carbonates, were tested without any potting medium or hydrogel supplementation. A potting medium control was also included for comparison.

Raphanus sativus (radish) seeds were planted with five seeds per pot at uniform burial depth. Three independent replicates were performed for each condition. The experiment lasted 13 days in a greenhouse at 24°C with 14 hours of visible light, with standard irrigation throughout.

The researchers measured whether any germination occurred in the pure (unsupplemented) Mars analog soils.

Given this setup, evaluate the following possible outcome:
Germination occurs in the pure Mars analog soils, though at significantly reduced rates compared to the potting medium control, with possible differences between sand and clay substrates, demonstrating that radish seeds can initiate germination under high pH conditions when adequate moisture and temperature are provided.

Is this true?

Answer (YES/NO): NO